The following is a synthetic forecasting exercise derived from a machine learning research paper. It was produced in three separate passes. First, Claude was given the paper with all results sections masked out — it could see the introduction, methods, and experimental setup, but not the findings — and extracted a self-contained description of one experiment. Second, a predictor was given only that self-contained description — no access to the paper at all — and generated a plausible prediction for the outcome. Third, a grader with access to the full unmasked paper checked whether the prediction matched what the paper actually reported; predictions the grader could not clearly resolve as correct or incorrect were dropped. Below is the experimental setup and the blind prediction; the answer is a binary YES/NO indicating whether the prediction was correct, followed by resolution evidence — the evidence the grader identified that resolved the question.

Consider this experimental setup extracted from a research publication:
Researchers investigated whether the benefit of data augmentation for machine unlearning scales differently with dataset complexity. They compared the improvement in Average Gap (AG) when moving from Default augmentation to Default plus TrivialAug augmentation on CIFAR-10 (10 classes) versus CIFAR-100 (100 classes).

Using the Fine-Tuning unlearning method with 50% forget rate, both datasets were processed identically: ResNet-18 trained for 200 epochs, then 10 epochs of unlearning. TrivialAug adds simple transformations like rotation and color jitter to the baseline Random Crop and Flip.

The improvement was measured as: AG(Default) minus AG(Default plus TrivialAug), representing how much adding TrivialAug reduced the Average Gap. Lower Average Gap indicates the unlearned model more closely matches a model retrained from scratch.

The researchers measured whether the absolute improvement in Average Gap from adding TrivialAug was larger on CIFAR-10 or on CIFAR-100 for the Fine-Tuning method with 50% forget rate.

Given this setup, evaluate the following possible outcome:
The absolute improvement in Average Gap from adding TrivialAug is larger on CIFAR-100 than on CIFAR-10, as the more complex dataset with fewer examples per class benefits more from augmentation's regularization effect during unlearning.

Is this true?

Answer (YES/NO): YES